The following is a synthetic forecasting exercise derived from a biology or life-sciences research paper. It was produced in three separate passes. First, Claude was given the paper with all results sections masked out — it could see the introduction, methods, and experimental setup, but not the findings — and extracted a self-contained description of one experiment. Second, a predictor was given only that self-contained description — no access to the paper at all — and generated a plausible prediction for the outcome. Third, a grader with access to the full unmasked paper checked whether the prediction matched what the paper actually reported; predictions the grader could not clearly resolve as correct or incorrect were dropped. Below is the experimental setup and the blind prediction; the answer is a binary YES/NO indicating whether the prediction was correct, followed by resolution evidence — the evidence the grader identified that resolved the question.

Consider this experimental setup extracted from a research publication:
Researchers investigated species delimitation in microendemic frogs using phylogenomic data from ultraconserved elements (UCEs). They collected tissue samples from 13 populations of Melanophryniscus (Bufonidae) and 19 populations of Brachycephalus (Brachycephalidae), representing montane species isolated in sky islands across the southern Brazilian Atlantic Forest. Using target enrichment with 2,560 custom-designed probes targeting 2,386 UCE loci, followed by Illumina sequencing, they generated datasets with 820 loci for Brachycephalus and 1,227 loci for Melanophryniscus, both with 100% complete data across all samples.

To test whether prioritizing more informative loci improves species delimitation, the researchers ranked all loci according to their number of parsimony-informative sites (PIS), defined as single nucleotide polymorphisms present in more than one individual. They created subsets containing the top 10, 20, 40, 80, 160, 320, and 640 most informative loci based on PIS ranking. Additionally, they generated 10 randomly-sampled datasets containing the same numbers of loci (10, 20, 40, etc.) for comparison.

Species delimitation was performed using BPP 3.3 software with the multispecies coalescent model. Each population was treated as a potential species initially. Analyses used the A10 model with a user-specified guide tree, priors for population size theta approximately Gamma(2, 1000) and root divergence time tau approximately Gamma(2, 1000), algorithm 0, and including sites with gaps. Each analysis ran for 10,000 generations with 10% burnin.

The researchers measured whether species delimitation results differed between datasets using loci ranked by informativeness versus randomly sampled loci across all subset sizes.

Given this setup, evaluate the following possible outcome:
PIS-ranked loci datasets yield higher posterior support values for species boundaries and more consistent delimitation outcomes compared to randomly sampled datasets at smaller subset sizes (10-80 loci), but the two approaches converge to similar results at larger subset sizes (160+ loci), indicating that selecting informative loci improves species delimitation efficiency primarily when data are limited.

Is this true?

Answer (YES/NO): NO